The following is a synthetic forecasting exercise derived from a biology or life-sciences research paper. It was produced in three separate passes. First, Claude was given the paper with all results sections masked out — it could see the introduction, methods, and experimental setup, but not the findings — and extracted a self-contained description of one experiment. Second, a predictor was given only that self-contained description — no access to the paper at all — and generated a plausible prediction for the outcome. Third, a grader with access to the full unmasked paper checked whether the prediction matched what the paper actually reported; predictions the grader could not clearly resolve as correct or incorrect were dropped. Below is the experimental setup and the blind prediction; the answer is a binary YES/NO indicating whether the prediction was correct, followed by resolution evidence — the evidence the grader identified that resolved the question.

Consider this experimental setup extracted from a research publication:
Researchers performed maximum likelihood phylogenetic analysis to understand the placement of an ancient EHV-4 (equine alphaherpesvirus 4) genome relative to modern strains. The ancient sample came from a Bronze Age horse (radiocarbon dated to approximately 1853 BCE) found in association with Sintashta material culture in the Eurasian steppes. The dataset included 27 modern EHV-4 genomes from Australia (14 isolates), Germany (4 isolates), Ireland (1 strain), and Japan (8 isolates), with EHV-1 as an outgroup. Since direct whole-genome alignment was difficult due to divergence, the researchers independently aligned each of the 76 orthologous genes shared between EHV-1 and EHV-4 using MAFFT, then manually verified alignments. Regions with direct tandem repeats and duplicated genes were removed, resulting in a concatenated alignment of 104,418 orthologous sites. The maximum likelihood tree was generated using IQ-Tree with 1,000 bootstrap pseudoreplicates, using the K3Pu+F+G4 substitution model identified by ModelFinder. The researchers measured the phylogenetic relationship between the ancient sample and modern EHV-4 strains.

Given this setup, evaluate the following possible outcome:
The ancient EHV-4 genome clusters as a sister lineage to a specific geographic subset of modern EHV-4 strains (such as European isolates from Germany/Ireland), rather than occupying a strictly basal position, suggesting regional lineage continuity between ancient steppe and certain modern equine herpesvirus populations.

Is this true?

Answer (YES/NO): NO